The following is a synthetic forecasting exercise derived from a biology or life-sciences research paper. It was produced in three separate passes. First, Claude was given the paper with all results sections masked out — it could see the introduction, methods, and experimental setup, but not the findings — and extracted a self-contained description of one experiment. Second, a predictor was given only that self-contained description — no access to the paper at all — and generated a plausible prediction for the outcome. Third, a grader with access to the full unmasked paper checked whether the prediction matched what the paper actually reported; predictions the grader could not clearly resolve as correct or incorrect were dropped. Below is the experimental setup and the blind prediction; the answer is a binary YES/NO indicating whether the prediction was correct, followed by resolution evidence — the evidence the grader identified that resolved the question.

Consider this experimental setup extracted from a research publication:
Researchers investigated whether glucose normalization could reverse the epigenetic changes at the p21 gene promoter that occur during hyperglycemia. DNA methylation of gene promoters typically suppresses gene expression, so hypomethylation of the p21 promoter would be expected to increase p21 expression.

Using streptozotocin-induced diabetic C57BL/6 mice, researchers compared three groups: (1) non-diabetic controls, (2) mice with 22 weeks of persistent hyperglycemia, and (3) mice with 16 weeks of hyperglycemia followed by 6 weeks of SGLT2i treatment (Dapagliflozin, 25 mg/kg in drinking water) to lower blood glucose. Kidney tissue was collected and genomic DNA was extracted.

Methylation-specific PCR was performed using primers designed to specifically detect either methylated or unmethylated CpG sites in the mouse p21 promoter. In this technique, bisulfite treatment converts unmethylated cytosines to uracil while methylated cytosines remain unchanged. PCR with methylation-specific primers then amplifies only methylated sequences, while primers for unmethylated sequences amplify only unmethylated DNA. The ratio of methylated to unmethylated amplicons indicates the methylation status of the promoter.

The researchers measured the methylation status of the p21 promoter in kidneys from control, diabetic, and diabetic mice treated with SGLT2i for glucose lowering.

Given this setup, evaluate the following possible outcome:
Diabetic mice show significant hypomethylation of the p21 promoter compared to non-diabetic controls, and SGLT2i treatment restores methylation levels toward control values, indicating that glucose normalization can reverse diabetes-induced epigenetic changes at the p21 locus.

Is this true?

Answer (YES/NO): NO